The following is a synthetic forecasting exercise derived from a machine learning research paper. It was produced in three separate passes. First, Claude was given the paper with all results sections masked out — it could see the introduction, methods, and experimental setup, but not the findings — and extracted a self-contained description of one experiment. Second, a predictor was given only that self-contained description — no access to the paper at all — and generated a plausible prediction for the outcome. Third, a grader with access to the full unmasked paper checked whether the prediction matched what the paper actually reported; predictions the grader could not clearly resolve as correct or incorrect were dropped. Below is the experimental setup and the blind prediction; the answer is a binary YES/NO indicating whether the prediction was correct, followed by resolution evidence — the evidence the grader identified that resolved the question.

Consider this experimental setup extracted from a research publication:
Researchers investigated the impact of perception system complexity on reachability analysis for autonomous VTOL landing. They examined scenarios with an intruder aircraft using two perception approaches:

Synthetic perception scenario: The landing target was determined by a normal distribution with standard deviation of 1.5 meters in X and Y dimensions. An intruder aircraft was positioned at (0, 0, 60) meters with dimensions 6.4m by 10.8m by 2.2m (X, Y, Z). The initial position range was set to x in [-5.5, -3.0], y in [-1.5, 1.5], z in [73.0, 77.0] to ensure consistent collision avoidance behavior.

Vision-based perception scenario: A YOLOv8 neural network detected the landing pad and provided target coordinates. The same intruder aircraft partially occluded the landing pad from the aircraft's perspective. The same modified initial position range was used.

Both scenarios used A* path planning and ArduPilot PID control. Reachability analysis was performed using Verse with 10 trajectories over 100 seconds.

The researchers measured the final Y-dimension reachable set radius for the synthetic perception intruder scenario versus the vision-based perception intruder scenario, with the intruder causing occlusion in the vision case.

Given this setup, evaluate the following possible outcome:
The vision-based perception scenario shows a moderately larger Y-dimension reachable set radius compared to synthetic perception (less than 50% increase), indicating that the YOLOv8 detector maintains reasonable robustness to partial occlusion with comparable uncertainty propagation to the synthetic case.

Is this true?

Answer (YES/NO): NO